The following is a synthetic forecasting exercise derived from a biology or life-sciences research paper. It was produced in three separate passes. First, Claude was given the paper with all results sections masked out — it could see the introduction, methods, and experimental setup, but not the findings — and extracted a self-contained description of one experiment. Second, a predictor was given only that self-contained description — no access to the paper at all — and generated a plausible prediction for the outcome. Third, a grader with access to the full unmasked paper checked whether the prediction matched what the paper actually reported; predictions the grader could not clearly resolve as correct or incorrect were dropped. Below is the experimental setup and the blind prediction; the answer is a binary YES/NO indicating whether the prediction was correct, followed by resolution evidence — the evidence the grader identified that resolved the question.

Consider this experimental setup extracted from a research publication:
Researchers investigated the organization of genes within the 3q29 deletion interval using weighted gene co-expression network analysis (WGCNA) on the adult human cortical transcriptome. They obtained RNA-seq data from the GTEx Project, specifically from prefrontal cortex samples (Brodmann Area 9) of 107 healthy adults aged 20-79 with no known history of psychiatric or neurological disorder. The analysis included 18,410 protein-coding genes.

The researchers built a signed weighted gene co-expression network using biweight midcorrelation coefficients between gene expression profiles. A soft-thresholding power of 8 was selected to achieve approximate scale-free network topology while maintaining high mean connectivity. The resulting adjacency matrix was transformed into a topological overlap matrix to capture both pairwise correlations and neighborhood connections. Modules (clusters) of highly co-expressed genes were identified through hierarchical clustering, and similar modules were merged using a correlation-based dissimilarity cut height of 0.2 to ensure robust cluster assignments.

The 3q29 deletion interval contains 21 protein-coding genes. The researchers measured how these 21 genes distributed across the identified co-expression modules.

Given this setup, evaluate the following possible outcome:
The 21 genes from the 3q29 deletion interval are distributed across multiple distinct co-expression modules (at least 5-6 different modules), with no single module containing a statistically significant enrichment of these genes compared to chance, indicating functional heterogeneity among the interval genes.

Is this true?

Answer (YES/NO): NO